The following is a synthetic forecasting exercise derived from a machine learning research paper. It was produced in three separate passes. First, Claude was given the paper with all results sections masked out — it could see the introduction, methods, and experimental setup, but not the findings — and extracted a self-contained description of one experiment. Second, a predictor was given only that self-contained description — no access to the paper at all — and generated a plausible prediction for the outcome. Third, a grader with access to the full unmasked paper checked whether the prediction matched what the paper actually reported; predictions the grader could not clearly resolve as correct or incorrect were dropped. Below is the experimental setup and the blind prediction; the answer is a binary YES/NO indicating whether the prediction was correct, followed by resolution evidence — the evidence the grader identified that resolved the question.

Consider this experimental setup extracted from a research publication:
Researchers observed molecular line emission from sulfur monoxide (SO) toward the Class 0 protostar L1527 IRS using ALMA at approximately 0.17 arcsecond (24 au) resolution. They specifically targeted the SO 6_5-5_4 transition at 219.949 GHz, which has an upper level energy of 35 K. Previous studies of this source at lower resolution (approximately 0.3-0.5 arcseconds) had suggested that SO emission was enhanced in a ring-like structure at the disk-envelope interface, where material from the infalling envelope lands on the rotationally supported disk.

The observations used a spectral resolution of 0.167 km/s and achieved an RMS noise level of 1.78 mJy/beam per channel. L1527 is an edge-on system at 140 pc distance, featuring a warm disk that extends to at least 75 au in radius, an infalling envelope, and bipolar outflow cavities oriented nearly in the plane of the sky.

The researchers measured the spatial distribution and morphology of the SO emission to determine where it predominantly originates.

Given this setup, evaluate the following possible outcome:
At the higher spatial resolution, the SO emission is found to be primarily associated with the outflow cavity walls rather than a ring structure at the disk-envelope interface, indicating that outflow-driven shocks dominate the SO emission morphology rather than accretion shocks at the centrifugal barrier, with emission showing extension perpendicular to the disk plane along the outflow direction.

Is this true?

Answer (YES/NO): NO